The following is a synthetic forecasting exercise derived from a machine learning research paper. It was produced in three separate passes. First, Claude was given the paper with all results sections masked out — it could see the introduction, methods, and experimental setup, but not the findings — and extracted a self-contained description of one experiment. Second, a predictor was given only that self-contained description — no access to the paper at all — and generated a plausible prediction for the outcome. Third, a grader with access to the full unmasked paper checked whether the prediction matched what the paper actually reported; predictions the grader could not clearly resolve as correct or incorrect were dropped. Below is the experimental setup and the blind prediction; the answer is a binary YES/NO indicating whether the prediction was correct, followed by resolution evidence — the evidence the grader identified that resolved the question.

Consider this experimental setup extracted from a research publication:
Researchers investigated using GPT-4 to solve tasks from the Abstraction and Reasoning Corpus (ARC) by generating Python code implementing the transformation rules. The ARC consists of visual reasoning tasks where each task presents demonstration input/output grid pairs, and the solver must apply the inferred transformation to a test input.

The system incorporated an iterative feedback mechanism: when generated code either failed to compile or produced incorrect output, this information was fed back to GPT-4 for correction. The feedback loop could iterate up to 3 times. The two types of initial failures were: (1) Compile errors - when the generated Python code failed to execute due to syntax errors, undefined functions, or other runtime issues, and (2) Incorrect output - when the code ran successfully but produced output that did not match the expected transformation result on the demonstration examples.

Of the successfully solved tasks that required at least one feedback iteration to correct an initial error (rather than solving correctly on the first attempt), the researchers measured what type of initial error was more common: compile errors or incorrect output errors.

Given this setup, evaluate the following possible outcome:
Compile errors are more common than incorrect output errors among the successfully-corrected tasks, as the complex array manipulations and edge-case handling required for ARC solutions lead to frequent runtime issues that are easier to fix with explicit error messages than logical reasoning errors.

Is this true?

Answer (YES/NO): NO